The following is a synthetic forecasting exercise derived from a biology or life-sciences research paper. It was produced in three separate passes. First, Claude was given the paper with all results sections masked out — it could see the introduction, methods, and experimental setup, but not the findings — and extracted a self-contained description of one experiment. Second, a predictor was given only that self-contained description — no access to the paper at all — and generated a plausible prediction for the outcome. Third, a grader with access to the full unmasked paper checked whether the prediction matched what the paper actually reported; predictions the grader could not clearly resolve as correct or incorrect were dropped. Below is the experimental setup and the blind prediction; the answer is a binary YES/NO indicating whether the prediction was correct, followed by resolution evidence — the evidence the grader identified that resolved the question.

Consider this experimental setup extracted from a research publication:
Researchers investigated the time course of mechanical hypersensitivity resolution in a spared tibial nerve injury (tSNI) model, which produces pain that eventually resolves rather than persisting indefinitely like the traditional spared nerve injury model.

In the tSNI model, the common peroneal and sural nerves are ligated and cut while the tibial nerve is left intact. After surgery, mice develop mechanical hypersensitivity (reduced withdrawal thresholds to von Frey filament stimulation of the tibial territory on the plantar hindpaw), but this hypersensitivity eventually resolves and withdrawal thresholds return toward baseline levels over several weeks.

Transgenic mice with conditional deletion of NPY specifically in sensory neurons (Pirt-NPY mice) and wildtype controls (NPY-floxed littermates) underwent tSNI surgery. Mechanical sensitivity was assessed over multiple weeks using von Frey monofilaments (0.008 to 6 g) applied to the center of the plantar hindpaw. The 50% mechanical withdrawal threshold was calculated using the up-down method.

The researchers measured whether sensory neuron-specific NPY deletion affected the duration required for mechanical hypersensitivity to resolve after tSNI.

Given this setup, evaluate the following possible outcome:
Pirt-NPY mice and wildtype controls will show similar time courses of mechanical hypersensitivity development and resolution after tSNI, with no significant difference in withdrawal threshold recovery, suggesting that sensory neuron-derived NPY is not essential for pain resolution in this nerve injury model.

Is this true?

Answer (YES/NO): YES